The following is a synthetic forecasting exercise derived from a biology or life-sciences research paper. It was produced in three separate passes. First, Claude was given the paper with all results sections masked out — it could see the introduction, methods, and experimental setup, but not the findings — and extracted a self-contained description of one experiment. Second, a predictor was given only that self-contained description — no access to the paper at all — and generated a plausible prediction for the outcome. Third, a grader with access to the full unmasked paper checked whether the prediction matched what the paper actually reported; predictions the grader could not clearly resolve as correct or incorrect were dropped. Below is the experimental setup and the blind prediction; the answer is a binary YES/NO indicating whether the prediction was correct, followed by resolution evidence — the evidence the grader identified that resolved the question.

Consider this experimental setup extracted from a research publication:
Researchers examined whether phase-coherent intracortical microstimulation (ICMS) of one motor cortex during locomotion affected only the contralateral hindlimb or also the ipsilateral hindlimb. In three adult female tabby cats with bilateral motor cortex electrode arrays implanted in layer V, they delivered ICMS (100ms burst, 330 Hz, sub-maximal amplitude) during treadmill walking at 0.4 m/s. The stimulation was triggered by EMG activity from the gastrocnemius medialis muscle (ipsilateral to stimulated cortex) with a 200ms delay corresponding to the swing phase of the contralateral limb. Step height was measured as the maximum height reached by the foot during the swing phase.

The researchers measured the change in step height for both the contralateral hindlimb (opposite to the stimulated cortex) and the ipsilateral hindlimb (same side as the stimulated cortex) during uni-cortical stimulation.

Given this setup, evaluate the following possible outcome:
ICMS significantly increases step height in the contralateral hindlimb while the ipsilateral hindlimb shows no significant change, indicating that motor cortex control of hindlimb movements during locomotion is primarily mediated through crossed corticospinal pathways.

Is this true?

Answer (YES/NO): NO